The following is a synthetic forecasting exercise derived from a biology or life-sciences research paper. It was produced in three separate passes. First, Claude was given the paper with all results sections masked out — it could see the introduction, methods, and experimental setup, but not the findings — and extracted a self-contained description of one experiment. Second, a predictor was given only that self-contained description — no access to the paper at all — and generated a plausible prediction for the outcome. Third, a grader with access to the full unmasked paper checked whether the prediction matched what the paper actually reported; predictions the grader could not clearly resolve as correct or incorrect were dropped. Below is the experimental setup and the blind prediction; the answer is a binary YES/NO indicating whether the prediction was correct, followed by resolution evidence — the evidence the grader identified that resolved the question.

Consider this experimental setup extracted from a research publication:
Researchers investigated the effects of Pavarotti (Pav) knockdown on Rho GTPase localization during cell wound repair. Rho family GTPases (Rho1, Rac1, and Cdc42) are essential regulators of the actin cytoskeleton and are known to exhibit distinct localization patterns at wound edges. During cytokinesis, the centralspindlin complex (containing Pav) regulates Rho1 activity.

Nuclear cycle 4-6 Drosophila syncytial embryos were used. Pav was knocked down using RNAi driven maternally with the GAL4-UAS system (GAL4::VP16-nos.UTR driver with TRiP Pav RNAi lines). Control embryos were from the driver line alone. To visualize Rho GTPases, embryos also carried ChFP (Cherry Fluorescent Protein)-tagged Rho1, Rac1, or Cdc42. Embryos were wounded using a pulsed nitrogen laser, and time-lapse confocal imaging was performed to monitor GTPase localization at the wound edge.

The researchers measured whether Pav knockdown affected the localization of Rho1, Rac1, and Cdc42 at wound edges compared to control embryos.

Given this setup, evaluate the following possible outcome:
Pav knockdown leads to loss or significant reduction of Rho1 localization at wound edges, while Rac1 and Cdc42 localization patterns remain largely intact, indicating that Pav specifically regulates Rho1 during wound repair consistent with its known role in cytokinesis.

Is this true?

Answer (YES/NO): NO